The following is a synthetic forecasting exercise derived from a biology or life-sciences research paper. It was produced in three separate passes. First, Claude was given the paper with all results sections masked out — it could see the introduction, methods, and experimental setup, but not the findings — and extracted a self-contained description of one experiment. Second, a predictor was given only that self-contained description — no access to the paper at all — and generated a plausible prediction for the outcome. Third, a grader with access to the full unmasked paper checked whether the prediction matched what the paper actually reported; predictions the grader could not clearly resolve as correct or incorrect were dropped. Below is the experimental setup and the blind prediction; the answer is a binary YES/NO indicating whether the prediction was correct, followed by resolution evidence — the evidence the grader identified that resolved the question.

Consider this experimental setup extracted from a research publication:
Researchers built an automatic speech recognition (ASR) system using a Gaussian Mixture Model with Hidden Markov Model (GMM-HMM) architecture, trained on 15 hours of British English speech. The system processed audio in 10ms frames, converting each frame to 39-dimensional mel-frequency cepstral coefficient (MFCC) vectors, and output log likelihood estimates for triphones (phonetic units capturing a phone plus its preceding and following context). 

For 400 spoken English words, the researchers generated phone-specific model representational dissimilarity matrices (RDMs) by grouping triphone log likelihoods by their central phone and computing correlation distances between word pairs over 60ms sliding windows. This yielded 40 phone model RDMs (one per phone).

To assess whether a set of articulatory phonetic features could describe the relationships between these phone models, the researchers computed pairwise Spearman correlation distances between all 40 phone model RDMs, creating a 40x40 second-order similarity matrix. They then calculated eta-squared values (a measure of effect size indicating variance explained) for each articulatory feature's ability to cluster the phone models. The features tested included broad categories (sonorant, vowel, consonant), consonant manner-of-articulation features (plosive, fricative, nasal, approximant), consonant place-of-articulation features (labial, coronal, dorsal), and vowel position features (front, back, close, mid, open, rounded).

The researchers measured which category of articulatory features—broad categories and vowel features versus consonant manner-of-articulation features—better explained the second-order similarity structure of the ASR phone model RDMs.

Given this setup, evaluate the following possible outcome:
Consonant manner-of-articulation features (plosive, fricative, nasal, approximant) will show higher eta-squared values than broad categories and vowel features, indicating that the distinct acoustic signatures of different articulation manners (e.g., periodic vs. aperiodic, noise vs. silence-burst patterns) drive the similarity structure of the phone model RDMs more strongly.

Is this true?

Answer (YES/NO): NO